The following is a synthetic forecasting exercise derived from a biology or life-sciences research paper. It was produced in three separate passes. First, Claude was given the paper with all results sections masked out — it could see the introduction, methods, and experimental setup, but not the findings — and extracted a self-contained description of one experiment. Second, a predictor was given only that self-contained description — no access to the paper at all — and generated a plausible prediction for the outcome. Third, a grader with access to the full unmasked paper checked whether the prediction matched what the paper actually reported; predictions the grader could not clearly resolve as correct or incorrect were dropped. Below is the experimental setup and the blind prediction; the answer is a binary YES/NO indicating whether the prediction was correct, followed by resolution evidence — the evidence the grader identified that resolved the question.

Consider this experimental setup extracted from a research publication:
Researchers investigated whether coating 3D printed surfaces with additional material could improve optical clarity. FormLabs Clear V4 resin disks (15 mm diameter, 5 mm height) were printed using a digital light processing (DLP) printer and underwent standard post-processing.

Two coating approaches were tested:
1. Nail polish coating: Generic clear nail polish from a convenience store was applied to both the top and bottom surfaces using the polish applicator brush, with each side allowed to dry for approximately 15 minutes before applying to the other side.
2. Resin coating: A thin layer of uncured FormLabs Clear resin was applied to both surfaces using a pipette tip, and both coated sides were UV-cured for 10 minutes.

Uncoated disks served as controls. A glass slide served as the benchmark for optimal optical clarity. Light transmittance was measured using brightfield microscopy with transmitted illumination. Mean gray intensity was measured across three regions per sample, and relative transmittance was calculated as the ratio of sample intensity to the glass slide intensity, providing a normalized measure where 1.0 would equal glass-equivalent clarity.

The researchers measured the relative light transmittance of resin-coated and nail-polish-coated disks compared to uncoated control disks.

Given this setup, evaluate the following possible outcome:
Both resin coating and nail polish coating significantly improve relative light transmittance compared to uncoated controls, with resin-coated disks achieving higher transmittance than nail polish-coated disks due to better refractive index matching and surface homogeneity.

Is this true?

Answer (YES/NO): NO